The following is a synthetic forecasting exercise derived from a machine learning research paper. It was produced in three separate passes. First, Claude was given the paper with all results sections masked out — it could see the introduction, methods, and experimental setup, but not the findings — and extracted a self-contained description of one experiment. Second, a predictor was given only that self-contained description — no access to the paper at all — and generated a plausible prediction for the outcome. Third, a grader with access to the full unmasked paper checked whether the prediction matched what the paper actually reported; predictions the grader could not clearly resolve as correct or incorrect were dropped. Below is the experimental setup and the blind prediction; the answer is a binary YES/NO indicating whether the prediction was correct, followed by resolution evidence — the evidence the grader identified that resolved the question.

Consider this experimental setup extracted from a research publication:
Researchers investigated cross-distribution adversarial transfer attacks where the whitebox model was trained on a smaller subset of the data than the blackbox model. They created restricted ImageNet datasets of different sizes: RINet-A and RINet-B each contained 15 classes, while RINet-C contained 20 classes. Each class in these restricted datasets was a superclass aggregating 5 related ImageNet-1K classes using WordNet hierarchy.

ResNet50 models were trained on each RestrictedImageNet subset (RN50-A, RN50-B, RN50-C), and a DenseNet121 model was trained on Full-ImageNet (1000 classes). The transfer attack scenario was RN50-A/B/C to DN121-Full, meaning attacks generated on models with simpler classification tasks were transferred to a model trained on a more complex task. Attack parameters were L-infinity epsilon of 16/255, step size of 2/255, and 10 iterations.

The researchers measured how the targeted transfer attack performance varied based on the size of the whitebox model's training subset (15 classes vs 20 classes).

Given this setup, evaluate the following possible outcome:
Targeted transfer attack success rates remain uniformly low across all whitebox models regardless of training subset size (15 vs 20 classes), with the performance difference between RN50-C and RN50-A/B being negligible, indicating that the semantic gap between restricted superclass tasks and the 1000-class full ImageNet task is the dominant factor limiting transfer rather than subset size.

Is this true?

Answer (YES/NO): NO